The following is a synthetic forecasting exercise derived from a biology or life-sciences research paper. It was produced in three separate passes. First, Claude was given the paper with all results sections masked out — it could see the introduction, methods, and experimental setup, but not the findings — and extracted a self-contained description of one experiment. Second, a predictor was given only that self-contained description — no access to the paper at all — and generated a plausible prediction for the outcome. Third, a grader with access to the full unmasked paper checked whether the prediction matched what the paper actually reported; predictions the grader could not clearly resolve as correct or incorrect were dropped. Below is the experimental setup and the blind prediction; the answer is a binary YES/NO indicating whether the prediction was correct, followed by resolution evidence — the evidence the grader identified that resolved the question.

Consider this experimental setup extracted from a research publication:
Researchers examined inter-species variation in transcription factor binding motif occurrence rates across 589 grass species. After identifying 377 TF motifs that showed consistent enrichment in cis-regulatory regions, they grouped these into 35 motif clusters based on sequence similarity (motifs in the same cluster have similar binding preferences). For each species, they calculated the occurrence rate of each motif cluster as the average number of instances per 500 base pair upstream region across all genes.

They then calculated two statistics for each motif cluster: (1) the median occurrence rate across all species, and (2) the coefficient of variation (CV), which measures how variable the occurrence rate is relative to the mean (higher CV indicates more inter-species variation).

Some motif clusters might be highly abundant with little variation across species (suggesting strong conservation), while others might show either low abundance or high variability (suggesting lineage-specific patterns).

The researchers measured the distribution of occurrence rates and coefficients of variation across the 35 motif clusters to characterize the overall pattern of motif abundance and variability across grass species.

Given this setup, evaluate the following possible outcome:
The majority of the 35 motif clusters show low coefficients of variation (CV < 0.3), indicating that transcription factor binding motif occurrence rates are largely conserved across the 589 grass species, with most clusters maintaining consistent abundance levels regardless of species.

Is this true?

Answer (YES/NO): YES